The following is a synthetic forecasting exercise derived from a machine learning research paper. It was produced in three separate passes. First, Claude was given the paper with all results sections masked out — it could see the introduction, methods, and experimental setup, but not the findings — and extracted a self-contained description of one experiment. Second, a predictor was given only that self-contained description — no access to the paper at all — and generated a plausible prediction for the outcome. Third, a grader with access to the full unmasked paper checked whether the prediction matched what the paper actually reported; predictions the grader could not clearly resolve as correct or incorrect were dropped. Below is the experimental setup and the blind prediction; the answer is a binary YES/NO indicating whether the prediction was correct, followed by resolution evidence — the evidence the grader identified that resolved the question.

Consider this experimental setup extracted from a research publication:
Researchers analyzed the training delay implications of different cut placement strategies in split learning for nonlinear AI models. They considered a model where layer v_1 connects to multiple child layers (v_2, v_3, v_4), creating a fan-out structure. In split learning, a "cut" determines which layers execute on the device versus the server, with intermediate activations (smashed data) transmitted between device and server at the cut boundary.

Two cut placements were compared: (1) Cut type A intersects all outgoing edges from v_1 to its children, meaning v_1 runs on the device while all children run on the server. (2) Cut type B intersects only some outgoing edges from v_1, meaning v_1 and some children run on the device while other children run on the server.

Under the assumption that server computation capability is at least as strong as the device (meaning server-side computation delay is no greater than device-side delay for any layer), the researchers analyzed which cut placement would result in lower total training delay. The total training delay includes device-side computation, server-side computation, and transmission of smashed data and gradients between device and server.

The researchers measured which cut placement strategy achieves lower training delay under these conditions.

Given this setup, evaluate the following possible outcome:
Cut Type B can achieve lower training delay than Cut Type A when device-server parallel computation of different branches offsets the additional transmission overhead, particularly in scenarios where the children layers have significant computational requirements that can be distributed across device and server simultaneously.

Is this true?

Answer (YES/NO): NO